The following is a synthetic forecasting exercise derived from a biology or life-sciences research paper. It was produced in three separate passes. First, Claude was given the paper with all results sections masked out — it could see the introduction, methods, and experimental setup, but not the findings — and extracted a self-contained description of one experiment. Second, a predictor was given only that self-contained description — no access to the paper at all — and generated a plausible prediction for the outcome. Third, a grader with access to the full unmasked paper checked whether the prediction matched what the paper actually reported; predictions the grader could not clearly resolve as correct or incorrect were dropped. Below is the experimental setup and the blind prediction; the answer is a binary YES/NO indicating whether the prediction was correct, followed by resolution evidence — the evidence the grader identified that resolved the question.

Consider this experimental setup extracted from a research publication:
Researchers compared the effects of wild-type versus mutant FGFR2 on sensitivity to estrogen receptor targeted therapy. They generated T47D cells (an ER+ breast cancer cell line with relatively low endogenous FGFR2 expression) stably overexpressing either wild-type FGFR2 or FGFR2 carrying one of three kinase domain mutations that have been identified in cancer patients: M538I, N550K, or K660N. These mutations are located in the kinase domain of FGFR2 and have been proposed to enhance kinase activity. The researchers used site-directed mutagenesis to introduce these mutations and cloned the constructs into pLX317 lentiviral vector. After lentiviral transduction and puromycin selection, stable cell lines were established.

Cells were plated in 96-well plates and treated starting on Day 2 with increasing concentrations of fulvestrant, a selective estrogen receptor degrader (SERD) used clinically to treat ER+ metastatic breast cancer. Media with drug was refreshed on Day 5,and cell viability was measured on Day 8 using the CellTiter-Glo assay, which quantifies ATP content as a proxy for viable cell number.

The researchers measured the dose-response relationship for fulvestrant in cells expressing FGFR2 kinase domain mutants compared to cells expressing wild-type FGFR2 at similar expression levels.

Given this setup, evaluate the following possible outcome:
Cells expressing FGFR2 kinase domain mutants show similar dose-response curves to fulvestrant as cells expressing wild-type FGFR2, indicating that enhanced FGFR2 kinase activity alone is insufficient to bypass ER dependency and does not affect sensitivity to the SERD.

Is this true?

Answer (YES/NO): NO